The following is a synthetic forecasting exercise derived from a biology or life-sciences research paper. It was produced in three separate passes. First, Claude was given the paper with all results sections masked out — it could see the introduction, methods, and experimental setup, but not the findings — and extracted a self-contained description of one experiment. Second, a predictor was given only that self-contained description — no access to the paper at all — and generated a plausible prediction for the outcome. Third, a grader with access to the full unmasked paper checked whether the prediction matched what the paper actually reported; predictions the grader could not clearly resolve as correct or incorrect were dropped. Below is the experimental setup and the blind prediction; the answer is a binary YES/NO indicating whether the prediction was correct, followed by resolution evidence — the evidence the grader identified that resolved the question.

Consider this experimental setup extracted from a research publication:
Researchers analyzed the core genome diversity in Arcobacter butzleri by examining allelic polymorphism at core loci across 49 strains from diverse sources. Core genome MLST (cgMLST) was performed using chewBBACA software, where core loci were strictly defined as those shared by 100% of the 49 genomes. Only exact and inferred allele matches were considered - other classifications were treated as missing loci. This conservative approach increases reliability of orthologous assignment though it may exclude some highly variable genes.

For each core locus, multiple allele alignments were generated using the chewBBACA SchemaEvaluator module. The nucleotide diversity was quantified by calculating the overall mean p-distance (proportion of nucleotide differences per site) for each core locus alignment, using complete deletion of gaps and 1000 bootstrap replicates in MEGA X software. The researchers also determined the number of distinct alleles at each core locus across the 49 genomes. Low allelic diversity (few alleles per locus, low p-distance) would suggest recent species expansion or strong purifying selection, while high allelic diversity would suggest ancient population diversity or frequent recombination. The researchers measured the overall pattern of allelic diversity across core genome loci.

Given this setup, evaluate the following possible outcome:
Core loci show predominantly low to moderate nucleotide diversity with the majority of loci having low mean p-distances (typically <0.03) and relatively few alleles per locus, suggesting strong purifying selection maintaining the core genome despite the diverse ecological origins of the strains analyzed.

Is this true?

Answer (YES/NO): NO